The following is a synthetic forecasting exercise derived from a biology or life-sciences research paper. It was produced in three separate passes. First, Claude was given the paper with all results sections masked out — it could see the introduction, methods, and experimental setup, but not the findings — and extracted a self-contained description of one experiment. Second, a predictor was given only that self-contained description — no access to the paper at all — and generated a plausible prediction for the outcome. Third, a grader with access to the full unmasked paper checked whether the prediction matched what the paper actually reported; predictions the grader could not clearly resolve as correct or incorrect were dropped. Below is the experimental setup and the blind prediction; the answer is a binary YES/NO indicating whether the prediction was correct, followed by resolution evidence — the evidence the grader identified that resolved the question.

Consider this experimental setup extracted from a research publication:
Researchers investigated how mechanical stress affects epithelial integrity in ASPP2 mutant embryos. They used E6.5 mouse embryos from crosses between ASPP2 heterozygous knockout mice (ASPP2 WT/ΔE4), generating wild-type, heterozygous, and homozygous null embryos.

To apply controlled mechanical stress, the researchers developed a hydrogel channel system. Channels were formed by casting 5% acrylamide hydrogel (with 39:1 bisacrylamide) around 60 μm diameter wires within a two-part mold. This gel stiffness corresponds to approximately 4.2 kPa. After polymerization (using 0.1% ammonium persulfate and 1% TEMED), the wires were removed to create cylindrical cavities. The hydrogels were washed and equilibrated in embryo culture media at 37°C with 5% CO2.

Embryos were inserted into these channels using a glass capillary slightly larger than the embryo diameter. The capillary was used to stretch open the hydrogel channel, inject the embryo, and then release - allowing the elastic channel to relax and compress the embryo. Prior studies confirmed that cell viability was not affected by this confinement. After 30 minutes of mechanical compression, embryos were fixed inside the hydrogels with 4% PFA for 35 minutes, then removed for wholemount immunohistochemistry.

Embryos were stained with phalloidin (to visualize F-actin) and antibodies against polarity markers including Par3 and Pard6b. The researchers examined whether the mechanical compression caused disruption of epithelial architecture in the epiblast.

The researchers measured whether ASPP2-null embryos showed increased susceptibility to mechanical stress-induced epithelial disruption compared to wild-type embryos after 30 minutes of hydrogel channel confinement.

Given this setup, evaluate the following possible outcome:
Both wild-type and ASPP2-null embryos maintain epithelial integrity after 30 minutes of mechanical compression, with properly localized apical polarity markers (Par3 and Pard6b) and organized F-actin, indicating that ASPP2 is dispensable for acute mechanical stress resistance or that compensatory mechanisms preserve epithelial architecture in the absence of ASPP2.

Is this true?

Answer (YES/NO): NO